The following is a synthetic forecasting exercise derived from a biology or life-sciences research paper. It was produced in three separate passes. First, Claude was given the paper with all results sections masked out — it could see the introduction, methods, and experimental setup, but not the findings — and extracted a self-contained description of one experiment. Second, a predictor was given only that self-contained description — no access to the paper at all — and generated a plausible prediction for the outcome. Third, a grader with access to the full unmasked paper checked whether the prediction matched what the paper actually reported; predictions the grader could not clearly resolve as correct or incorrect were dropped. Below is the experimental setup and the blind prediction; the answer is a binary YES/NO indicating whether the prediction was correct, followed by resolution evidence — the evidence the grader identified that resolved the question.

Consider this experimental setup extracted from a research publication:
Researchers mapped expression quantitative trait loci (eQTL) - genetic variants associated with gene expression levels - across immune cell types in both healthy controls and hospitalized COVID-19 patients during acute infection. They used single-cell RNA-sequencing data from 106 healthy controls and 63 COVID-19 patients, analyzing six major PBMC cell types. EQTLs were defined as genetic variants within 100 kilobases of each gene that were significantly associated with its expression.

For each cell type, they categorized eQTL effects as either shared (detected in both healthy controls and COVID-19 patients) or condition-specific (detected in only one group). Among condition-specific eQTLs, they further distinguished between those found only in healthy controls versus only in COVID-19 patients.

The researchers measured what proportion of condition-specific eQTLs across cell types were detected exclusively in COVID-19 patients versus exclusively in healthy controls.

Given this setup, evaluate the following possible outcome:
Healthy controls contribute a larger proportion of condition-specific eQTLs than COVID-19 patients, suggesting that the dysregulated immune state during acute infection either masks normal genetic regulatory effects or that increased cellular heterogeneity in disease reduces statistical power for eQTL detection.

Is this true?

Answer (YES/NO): NO